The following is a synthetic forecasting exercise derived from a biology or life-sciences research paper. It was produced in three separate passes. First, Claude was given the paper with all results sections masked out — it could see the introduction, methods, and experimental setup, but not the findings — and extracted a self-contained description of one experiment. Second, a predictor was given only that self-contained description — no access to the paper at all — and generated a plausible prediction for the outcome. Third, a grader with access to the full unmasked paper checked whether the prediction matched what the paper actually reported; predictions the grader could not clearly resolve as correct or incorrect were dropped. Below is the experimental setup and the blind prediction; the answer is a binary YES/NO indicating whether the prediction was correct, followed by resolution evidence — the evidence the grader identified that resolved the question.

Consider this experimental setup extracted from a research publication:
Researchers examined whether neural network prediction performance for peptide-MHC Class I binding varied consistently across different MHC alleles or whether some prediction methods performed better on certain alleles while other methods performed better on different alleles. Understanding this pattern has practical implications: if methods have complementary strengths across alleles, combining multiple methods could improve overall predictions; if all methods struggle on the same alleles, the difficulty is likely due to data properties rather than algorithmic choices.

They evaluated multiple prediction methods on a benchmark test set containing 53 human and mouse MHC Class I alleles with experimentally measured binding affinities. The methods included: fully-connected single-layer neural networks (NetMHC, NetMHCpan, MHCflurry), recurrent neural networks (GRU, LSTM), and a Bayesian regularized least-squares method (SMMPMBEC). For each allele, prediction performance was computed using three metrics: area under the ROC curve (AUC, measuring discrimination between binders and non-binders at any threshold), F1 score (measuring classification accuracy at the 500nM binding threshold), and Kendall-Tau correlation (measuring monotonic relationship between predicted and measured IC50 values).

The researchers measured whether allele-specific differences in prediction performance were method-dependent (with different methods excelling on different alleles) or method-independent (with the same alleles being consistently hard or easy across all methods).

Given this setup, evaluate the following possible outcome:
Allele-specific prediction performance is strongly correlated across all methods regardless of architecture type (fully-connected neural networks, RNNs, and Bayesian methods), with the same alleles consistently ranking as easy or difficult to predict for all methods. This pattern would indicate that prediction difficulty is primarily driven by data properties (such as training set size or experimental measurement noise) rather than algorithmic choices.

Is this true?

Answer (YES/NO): YES